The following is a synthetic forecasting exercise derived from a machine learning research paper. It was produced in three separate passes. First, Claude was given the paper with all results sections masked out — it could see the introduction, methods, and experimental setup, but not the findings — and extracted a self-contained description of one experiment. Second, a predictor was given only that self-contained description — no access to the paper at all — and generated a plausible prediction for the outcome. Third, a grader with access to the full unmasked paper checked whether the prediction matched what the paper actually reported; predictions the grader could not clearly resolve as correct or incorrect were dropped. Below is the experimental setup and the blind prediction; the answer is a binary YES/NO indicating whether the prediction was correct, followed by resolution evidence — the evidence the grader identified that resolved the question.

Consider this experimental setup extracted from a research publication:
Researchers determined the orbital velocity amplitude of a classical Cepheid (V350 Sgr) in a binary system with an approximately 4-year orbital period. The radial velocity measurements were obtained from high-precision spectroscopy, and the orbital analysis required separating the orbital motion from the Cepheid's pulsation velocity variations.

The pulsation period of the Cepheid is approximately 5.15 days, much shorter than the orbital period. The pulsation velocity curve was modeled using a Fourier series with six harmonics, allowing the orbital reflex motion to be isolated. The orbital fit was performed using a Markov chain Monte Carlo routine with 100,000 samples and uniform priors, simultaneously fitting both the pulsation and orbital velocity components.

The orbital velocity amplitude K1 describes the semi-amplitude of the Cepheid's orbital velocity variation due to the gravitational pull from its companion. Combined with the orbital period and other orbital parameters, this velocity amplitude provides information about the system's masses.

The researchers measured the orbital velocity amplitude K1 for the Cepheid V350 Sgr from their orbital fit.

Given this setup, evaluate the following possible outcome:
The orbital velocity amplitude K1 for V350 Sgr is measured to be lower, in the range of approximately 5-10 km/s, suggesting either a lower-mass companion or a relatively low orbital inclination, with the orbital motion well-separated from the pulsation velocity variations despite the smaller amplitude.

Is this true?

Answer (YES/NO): NO